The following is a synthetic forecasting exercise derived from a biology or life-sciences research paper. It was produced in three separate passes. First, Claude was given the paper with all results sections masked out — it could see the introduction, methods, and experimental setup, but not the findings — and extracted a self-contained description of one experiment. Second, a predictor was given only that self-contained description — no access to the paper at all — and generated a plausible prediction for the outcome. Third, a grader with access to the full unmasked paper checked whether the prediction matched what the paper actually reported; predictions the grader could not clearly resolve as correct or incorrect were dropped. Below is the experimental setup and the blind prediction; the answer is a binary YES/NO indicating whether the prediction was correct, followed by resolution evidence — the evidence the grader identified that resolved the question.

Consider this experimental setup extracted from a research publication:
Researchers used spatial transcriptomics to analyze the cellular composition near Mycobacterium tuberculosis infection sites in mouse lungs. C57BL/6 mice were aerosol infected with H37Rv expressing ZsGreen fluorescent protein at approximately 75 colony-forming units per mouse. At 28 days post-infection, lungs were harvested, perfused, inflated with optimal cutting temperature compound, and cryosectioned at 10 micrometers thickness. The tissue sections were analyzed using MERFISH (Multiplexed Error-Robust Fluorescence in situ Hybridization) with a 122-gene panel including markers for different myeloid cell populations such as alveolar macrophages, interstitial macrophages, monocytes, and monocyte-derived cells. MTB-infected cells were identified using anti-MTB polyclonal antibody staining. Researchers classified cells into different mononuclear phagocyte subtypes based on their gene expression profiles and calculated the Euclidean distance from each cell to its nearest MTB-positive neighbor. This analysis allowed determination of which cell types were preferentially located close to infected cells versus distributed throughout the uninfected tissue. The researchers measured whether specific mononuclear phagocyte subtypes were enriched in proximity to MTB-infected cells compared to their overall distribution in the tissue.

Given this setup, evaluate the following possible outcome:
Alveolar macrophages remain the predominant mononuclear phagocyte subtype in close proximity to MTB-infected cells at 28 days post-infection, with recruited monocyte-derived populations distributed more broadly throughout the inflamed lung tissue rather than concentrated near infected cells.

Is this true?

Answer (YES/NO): NO